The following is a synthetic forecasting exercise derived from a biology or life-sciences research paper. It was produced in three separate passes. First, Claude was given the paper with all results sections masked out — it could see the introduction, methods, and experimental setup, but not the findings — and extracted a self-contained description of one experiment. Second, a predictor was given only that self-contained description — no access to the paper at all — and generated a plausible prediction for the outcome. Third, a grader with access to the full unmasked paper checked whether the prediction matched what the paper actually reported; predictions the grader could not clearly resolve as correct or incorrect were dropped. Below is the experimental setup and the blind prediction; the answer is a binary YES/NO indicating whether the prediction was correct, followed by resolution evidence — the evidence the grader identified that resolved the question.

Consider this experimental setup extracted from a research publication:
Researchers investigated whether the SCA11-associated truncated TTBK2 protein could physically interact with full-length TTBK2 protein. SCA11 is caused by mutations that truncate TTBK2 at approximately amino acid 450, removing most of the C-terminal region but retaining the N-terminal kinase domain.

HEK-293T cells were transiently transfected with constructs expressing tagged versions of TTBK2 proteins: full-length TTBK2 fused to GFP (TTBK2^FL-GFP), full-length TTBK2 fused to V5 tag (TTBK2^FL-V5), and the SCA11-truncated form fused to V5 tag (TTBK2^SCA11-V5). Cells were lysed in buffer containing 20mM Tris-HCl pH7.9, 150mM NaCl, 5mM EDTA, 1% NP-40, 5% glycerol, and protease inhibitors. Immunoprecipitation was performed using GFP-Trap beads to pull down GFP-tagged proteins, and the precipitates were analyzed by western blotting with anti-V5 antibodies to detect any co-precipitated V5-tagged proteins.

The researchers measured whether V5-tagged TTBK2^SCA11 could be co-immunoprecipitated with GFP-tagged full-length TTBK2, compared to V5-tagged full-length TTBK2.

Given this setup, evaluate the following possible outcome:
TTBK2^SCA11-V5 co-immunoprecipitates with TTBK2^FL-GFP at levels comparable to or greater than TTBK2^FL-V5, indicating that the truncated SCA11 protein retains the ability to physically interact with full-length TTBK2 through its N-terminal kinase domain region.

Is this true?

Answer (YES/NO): NO